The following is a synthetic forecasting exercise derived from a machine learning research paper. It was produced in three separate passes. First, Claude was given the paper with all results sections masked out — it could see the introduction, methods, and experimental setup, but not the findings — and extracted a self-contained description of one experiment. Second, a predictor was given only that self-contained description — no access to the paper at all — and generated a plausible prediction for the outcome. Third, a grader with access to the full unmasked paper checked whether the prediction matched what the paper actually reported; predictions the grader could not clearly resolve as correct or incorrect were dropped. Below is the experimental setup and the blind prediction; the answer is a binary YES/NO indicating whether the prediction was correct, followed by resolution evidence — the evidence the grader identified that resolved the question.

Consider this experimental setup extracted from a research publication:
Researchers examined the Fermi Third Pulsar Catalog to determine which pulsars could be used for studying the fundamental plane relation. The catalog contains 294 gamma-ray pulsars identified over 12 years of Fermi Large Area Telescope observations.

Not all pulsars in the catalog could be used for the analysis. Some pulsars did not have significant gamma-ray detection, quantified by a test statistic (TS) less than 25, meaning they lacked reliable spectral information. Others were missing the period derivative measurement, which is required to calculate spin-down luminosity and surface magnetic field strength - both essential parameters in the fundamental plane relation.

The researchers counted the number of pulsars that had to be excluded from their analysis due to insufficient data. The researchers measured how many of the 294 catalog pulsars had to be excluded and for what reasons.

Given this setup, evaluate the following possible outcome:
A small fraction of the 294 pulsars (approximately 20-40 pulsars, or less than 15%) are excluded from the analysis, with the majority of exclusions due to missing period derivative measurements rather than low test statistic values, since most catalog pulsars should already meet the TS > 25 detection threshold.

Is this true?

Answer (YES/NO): NO